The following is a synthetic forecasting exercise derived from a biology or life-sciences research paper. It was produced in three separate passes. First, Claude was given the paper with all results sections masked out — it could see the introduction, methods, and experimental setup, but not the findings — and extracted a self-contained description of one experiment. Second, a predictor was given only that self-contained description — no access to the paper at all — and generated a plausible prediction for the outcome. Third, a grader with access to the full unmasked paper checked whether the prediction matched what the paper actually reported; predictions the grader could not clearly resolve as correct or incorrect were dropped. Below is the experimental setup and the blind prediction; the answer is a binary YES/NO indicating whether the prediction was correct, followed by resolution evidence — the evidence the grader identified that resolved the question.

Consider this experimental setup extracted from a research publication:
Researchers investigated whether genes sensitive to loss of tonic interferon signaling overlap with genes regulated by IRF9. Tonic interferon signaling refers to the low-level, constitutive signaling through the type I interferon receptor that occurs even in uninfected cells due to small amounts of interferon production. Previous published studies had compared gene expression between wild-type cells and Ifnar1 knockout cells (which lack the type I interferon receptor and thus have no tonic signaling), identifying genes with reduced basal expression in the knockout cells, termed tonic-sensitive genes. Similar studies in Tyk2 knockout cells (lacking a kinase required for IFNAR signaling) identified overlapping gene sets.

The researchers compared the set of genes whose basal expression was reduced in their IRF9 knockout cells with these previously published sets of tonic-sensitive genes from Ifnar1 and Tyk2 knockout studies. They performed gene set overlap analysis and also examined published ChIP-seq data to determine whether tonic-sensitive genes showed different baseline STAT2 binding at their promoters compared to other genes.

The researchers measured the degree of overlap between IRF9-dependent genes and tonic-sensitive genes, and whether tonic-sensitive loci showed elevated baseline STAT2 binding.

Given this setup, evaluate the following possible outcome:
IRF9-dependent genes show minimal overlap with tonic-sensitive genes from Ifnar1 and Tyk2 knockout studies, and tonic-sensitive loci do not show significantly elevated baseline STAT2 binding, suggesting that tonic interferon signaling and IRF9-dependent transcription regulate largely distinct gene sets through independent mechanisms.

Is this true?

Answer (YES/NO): NO